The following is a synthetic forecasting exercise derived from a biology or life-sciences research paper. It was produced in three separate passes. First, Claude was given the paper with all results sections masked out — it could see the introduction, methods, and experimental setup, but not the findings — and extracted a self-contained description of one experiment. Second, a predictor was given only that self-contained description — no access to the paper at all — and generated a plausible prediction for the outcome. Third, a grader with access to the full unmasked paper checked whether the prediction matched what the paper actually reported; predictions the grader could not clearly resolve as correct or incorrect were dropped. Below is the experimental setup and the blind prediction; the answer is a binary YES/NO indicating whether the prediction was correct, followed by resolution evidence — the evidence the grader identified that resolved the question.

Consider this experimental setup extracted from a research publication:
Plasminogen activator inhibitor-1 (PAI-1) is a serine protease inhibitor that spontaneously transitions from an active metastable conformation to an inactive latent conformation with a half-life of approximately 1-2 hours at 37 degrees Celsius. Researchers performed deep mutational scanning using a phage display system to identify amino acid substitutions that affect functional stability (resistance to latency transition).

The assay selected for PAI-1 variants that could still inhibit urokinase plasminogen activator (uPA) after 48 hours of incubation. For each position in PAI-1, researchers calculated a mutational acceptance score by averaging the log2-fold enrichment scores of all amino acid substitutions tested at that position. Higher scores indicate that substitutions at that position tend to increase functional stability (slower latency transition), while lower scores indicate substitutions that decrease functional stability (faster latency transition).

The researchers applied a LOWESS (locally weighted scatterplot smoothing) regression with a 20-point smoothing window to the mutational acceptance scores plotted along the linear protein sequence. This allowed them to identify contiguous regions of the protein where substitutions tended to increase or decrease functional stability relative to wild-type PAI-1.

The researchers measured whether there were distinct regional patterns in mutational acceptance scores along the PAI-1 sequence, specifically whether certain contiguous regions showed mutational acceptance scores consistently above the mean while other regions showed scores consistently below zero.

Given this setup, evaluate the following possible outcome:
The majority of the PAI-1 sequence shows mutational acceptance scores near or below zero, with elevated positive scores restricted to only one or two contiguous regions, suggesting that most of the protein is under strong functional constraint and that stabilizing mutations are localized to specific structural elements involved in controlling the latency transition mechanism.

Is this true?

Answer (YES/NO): NO